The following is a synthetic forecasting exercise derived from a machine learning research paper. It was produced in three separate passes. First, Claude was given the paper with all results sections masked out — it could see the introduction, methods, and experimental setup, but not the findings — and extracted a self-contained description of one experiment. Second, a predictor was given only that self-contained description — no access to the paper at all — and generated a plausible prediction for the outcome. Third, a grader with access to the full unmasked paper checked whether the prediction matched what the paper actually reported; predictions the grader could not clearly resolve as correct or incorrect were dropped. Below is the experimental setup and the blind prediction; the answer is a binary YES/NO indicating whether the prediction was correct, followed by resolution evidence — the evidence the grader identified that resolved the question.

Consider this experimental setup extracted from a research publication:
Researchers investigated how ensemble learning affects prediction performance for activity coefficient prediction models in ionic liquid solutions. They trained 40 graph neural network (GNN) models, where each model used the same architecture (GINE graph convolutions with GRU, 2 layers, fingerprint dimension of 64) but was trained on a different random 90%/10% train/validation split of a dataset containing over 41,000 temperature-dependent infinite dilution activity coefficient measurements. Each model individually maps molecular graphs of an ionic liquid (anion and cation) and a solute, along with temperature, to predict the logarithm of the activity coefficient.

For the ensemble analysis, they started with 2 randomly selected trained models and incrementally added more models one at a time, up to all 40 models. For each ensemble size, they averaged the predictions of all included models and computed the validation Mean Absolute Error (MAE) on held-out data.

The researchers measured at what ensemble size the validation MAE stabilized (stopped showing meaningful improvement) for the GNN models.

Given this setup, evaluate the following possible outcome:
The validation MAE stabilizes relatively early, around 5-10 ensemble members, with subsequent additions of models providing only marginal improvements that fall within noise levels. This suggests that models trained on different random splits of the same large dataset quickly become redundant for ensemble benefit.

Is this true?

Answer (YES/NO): NO